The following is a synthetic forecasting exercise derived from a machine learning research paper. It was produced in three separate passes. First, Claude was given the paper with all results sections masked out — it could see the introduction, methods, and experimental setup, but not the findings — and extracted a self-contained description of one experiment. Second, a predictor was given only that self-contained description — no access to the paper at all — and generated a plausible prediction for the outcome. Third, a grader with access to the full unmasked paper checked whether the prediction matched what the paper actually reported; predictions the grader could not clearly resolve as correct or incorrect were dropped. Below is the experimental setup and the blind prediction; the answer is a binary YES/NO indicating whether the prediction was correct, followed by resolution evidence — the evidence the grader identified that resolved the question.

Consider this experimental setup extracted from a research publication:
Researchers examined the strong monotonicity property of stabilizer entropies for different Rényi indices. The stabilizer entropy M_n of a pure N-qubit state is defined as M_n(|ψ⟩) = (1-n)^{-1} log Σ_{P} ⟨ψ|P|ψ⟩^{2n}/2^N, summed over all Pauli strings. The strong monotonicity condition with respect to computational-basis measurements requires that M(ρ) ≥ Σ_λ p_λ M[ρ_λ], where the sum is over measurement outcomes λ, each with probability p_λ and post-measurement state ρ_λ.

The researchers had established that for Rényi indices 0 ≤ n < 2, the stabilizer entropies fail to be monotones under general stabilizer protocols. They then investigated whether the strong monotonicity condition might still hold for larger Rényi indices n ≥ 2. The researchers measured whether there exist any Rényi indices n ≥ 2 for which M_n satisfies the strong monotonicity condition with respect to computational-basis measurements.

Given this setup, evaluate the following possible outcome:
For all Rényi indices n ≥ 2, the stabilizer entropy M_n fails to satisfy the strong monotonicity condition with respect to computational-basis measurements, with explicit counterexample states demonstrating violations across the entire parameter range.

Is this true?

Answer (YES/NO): YES